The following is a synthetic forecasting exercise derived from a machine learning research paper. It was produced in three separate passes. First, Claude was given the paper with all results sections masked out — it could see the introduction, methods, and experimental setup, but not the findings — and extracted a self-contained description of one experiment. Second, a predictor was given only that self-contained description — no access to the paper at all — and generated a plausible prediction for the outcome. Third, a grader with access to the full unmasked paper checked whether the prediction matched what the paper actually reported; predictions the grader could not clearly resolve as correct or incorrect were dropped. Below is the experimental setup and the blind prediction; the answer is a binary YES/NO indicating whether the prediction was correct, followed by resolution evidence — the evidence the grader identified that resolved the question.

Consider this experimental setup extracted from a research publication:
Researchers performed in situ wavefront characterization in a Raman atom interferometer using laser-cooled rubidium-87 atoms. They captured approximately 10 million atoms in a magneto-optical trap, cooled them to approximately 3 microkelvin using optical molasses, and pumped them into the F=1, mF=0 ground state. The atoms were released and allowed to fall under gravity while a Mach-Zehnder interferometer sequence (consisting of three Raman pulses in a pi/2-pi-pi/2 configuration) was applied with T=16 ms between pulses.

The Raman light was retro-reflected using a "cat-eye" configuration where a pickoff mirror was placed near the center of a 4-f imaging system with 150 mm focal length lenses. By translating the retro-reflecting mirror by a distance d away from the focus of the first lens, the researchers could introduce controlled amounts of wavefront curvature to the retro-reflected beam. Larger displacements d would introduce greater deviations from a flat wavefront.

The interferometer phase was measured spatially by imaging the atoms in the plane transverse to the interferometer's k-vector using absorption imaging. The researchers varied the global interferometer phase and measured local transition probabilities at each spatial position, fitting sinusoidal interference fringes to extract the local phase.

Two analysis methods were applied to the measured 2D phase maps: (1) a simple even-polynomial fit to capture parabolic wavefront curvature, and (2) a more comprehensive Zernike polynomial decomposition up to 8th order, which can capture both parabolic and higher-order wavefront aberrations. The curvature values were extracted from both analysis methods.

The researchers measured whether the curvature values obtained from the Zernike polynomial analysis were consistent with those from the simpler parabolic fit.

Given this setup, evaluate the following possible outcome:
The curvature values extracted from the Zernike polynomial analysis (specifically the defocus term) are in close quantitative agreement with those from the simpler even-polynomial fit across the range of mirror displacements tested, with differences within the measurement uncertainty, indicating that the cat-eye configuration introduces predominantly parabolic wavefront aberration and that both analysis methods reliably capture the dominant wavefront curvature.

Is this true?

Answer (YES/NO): YES